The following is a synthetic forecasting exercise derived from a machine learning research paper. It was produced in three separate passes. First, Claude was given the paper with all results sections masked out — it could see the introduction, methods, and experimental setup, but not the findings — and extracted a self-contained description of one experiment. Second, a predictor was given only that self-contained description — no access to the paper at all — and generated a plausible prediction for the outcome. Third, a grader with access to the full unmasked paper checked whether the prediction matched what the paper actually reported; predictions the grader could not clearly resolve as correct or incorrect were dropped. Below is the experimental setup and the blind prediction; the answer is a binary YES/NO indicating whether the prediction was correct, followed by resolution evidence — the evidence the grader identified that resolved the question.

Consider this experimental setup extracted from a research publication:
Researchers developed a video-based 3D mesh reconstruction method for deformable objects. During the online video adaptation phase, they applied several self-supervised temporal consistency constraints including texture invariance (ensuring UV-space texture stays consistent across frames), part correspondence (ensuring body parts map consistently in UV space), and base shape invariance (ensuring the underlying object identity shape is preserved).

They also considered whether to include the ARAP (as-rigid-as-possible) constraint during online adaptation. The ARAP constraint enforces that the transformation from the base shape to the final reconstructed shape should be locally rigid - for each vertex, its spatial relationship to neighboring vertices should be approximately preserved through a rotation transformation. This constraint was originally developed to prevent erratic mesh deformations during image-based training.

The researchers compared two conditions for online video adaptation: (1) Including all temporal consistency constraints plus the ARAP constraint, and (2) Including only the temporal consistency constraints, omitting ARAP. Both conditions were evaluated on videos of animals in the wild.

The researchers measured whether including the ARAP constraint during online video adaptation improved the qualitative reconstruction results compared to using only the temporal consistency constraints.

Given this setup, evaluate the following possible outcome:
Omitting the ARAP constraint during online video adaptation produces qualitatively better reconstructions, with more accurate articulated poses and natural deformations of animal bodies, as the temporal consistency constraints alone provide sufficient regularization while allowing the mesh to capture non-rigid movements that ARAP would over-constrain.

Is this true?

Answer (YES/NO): NO